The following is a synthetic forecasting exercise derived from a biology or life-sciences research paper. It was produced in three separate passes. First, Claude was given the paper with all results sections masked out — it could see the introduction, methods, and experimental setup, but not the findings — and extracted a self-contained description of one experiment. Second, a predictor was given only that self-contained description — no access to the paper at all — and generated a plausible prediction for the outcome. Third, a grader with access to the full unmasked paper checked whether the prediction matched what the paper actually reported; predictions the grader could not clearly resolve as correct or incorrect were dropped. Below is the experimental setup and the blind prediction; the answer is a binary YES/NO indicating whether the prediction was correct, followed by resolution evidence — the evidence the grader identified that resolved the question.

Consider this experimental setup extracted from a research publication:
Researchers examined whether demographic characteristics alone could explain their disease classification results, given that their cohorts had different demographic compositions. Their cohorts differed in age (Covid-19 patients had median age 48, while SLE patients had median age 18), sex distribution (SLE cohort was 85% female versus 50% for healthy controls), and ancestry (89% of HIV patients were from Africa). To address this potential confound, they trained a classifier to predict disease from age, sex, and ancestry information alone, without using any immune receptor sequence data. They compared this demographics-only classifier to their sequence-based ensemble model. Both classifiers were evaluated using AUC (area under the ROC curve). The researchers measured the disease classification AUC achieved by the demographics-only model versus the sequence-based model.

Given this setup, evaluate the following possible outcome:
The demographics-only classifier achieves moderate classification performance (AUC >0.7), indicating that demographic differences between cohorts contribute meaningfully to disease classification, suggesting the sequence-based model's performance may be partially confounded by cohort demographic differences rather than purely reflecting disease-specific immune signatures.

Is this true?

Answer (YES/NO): YES